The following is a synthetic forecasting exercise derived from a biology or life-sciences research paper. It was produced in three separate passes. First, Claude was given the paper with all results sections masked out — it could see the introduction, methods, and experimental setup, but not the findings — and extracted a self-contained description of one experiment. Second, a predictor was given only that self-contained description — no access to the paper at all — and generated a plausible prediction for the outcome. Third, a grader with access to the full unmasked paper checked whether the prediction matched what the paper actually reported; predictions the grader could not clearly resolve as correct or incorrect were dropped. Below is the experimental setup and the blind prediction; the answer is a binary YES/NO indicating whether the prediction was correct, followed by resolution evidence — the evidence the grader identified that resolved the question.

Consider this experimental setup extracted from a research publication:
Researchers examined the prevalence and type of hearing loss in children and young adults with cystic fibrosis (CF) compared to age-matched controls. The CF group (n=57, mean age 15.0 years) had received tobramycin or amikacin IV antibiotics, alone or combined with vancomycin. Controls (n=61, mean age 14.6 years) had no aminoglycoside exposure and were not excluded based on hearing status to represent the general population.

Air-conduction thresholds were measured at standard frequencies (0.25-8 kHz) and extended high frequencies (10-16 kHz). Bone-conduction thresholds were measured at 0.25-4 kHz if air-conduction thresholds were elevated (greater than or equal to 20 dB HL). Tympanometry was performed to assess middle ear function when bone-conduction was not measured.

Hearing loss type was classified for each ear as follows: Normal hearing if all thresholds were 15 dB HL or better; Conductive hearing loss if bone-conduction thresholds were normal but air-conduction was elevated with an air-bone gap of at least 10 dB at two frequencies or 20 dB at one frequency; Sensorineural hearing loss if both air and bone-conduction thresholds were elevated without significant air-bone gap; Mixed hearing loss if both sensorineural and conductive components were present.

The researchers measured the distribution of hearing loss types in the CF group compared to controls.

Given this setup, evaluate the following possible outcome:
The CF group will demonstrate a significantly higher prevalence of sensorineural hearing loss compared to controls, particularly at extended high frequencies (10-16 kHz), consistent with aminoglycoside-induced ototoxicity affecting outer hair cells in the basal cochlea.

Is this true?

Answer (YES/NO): YES